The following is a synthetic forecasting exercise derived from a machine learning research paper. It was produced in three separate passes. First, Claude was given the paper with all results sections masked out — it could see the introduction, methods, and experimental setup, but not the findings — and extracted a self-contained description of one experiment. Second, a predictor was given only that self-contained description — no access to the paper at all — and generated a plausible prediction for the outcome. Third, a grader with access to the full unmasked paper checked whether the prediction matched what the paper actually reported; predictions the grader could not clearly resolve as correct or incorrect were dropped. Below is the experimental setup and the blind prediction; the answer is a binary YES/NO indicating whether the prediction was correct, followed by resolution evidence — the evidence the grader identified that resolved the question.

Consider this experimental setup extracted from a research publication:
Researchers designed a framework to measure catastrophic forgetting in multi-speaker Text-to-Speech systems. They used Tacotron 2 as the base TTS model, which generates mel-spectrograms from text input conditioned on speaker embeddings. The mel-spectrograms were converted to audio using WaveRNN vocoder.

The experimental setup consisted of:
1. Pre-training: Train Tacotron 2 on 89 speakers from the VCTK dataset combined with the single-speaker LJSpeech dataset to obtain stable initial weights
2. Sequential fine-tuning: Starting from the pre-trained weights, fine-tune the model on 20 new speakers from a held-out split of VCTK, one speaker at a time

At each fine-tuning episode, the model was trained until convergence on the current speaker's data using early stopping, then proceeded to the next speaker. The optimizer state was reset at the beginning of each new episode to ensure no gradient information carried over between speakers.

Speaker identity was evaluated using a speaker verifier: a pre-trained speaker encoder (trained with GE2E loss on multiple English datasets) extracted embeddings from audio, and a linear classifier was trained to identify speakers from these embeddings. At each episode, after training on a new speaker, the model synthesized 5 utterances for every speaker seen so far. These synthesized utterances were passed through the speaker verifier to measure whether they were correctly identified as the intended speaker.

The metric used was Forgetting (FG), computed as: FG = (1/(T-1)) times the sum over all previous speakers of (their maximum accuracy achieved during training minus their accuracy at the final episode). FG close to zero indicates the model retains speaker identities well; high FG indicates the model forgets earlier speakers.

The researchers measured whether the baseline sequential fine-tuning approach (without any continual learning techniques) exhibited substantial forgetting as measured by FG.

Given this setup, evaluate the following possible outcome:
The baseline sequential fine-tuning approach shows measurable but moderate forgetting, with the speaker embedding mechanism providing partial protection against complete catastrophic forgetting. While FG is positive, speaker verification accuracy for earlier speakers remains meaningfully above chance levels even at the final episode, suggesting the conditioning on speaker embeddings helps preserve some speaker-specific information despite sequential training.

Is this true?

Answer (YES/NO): NO